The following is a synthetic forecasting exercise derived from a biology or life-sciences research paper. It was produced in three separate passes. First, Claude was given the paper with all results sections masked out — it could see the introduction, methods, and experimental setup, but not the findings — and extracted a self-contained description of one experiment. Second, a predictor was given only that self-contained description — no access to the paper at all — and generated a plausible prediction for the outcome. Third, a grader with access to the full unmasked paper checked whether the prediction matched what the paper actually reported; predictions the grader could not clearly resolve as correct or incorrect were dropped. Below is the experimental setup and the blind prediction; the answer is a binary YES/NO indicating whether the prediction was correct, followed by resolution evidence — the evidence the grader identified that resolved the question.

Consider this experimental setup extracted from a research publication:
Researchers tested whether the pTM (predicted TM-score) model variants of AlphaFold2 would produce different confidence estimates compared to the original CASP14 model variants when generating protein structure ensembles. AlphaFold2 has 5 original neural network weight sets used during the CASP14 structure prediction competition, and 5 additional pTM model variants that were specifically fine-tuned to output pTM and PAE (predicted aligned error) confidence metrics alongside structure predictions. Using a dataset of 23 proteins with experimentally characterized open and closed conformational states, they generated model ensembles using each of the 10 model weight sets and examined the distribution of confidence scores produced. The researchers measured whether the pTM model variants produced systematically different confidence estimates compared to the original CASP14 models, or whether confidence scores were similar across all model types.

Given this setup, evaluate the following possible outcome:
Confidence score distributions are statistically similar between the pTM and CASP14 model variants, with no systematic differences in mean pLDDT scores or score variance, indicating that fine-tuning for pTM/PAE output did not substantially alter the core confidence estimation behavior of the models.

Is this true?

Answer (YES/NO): YES